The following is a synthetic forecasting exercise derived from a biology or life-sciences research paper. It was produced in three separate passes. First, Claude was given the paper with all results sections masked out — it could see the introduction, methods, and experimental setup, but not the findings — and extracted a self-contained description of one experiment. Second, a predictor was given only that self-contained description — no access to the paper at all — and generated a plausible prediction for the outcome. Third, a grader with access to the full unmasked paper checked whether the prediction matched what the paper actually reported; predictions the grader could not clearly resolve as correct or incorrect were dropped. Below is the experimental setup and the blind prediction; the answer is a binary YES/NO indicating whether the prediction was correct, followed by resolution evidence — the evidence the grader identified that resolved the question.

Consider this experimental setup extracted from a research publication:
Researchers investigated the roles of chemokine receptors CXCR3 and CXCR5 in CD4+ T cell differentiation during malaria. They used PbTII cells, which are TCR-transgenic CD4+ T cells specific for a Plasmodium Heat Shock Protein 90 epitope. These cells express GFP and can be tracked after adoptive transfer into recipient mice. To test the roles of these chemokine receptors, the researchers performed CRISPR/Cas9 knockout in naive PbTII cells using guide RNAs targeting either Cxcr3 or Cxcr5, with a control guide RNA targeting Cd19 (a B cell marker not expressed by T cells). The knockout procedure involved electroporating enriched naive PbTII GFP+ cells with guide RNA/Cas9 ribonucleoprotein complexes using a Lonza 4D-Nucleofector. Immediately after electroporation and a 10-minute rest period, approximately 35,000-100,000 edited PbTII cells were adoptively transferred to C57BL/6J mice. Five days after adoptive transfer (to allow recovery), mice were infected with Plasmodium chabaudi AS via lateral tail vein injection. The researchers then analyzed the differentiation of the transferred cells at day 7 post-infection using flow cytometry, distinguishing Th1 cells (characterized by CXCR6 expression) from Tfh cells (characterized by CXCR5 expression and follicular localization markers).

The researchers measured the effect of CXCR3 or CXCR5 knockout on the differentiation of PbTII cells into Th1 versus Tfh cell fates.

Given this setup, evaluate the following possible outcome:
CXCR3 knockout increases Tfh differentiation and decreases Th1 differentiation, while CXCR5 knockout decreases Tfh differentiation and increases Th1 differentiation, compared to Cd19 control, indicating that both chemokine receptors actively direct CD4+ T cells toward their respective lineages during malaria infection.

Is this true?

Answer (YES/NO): NO